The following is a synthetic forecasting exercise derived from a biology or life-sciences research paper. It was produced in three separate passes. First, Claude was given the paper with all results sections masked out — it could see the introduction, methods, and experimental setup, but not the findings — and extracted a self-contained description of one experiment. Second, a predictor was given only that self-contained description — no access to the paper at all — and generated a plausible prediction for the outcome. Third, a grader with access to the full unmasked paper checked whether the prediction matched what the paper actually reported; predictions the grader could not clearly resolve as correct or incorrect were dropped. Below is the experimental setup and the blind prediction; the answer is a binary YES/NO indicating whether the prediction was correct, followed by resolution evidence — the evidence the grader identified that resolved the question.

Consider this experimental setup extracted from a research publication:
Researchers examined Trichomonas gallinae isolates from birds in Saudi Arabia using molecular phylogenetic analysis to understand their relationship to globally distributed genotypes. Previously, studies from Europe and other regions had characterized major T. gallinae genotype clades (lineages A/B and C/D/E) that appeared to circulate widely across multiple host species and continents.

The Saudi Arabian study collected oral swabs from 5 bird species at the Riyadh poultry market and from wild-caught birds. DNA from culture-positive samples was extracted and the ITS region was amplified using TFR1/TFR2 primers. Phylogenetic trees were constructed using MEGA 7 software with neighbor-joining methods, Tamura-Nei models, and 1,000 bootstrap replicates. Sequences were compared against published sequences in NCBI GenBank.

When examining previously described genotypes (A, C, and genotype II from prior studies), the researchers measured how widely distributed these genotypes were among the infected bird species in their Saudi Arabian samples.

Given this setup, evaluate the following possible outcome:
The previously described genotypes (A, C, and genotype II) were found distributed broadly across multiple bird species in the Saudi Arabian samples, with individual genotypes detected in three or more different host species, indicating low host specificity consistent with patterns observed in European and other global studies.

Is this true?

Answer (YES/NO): NO